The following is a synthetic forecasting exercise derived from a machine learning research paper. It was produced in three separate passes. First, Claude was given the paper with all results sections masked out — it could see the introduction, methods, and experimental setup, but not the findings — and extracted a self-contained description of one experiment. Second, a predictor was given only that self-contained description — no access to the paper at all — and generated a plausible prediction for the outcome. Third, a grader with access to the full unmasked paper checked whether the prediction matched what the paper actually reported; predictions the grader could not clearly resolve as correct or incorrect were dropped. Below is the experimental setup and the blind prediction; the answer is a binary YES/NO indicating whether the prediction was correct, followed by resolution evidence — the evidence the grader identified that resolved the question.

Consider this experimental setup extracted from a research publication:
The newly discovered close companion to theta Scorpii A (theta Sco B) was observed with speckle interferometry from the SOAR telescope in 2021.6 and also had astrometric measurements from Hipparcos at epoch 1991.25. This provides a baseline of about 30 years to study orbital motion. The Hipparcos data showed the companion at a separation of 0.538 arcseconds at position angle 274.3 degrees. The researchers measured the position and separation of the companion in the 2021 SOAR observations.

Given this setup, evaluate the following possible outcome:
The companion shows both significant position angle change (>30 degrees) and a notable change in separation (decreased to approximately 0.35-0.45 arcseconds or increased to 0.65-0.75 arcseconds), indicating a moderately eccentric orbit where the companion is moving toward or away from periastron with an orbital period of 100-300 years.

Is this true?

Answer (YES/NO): NO